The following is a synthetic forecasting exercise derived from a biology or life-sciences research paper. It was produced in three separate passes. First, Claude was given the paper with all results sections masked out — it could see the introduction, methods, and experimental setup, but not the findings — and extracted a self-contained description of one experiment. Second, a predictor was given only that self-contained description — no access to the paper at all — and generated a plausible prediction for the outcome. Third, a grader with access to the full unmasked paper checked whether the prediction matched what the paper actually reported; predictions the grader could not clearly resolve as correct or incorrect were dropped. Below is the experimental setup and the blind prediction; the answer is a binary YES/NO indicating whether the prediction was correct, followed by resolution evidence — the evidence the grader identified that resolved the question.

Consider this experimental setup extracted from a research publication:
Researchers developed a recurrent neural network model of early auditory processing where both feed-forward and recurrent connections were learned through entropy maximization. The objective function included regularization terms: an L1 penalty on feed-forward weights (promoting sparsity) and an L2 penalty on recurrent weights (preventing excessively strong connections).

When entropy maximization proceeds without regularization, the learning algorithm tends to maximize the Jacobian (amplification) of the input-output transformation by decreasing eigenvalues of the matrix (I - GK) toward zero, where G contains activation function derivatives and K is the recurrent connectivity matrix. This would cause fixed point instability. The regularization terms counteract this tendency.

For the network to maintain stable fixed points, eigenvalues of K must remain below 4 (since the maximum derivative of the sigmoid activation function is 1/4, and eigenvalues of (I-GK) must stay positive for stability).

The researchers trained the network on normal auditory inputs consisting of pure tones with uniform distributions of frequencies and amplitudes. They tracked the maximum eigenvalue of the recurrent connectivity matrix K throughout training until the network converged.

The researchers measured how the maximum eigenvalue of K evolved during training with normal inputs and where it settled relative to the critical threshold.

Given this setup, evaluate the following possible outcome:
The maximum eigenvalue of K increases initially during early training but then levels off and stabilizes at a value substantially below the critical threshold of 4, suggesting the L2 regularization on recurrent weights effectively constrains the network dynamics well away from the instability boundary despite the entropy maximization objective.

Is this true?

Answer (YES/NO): NO